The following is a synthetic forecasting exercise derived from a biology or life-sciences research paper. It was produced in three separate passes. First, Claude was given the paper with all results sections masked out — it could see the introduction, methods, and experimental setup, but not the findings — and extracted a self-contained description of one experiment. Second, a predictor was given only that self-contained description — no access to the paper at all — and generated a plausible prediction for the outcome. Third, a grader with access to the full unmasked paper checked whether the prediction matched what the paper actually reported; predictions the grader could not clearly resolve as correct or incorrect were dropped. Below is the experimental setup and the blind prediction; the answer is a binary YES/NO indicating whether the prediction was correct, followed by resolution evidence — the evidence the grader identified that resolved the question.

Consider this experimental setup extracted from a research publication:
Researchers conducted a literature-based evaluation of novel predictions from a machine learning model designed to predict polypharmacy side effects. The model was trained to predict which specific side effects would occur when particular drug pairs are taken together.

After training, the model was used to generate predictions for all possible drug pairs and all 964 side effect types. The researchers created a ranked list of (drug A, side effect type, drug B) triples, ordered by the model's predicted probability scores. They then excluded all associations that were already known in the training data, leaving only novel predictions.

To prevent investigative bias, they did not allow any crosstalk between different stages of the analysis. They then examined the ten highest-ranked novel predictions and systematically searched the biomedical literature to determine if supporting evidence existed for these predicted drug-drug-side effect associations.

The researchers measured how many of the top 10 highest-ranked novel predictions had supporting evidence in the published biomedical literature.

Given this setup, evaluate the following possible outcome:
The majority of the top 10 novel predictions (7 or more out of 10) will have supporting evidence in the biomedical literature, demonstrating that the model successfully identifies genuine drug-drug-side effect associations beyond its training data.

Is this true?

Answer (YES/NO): NO